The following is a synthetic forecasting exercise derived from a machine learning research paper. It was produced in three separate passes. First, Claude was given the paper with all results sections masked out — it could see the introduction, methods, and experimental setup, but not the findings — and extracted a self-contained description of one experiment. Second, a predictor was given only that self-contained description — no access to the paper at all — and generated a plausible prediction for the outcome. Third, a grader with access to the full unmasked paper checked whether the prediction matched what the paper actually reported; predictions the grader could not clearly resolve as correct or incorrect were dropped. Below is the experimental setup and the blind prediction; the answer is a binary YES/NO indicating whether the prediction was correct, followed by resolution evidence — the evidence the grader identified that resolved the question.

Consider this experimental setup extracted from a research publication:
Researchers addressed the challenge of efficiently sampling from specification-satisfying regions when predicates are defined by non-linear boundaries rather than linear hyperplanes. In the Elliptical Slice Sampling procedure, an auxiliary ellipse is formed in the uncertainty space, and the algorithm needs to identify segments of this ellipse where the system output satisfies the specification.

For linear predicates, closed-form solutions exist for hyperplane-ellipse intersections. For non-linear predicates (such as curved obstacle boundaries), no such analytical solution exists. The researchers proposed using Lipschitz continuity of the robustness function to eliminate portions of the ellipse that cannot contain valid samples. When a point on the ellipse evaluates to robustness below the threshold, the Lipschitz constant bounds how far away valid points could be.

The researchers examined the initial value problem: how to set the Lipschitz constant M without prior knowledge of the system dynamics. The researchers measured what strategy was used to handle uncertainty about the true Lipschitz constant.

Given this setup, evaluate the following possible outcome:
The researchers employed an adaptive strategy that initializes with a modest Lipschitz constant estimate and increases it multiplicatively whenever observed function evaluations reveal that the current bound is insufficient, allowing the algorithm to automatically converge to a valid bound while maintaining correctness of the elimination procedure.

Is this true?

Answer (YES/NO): YES